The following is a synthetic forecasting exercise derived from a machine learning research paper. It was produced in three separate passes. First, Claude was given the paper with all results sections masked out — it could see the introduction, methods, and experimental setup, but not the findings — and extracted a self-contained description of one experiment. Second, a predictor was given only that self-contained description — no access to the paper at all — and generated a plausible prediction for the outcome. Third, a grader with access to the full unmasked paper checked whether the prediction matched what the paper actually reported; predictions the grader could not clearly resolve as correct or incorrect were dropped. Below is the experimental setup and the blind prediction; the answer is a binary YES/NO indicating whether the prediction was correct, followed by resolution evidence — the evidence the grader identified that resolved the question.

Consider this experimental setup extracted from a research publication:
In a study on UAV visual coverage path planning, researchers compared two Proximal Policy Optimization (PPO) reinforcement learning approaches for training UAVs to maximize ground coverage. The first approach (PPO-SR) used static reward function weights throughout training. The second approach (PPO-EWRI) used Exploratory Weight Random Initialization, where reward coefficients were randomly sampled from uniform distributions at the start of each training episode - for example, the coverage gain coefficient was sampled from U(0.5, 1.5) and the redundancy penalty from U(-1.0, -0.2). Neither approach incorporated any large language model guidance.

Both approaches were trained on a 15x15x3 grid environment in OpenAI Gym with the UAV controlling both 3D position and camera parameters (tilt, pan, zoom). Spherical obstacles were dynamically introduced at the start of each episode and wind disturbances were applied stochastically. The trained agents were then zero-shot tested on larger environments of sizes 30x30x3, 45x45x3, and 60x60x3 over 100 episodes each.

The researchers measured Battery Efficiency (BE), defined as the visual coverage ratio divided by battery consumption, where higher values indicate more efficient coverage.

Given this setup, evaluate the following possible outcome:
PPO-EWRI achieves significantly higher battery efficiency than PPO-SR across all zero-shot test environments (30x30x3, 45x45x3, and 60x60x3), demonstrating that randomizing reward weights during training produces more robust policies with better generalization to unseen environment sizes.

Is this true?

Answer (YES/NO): NO